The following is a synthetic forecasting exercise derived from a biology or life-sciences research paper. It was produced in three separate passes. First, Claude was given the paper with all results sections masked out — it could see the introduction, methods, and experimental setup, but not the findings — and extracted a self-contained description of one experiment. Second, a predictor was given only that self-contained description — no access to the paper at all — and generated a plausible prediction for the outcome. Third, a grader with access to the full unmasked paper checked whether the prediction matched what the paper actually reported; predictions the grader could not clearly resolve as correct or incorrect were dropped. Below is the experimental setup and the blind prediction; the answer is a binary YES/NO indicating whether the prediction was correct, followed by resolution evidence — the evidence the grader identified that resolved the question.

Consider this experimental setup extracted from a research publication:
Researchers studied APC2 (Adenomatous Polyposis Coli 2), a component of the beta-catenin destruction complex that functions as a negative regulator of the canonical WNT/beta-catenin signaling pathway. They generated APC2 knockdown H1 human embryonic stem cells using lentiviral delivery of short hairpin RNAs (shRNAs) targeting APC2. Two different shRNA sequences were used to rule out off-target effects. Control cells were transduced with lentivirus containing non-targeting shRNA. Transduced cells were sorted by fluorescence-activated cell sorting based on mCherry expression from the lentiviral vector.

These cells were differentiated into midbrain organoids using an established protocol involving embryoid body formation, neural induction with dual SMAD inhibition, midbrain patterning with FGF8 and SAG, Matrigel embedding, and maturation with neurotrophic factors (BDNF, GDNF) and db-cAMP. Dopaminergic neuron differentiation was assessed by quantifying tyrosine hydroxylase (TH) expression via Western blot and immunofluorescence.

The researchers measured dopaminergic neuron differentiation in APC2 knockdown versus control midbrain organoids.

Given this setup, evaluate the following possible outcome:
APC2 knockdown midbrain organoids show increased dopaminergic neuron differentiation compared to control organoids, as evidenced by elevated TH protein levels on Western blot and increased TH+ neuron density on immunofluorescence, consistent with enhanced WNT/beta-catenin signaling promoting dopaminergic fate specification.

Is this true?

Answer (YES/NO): NO